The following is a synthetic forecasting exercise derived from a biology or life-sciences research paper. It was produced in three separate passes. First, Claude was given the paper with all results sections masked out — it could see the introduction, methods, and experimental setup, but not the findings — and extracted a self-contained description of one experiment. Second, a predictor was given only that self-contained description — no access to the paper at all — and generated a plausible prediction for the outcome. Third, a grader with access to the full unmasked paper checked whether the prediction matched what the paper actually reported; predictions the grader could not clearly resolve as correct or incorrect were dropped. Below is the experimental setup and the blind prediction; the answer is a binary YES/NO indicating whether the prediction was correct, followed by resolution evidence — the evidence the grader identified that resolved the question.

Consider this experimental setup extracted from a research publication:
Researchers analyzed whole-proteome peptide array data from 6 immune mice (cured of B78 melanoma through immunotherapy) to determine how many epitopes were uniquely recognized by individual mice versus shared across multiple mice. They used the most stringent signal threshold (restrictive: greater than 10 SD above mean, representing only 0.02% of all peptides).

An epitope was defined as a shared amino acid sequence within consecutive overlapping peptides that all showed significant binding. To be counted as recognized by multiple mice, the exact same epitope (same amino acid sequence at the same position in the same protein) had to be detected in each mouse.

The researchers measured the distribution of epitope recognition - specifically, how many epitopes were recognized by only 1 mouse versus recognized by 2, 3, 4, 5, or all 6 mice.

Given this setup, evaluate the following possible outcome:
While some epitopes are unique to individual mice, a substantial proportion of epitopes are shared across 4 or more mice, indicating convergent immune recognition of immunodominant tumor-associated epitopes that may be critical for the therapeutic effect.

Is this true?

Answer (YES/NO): NO